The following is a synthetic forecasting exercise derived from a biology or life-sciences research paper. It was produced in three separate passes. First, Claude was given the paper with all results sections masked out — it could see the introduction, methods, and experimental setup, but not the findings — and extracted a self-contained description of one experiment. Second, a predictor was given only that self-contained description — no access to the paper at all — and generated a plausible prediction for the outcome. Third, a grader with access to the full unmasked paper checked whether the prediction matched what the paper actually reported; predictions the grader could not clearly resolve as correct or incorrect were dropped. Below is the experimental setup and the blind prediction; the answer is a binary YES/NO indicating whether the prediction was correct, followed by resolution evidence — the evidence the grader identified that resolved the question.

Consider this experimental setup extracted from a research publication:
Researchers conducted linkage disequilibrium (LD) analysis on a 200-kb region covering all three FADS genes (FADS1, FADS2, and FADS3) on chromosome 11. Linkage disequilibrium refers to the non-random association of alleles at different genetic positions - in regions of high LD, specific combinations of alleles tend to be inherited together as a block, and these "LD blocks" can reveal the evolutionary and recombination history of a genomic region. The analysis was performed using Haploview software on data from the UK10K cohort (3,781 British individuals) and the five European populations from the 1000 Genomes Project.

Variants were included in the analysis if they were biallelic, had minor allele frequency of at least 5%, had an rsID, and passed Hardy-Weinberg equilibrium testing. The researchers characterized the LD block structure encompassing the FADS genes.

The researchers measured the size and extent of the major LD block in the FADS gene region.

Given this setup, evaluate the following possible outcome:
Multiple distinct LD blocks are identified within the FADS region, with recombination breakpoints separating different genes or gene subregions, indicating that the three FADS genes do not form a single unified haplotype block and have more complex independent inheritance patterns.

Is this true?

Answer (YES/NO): NO